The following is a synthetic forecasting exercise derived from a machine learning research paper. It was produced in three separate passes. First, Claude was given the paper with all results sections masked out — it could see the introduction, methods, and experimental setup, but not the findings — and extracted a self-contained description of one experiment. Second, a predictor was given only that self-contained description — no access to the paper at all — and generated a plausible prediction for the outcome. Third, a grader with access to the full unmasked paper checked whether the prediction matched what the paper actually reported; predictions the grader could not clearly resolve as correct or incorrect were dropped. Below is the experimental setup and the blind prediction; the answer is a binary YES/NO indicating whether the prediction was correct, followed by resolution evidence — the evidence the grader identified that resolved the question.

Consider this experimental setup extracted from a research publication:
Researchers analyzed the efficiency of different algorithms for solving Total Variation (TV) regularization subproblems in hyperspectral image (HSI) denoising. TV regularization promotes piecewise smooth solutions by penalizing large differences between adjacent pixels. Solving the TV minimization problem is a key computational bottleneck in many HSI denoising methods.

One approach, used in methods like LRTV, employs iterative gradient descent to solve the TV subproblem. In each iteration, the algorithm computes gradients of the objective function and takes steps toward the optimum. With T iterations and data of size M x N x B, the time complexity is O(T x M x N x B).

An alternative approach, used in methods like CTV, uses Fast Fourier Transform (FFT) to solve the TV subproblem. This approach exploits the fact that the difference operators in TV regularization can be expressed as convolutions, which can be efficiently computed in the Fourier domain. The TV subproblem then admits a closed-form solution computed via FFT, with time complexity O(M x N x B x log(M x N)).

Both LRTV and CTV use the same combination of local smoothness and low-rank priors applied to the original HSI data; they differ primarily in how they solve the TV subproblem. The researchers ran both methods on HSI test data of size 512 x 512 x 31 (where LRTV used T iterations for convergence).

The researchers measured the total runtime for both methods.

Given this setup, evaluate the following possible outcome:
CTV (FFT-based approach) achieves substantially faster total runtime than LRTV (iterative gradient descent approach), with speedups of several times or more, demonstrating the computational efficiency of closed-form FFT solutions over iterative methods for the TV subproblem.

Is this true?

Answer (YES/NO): YES